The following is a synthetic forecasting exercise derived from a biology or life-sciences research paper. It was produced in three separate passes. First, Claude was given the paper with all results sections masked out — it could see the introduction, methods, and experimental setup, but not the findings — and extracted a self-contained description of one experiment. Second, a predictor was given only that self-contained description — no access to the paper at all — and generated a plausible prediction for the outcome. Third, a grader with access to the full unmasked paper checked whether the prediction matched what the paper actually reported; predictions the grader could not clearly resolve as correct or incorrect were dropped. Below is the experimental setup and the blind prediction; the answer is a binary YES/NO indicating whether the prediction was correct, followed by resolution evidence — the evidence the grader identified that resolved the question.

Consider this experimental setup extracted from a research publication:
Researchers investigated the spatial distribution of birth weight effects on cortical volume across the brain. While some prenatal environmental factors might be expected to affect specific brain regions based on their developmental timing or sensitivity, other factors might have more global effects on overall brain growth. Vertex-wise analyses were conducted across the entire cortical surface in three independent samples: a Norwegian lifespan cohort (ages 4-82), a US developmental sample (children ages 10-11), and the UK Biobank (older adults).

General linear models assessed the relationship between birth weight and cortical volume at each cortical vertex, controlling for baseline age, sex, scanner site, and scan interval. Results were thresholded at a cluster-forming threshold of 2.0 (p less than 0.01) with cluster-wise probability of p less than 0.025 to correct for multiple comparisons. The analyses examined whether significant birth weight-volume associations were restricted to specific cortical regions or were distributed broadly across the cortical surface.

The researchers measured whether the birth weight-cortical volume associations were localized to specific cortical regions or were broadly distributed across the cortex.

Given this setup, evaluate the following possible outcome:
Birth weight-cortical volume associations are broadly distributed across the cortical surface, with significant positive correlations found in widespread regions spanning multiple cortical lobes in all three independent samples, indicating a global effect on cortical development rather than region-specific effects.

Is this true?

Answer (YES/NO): YES